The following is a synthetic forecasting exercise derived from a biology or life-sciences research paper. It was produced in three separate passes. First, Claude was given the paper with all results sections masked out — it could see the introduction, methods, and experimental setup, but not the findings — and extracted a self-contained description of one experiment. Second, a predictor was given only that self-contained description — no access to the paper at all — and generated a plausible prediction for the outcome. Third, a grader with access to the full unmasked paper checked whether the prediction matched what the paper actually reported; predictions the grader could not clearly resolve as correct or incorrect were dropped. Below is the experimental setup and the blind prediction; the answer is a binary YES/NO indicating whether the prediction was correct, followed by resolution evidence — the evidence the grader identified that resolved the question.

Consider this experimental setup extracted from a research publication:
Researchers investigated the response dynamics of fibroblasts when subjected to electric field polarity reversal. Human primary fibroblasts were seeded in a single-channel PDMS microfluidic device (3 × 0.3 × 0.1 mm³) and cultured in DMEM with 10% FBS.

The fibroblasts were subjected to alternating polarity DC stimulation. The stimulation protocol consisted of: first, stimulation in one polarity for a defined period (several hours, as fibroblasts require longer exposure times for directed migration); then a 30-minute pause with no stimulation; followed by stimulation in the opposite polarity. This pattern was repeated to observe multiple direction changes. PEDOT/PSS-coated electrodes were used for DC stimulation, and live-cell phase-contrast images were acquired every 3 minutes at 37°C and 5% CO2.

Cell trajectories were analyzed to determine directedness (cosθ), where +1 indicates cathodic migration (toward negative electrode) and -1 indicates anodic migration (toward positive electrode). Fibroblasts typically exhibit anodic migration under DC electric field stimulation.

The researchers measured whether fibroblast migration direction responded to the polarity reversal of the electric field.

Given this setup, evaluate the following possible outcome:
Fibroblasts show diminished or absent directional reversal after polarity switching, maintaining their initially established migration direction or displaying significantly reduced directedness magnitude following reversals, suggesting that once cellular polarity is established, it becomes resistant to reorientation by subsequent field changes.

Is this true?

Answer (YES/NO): NO